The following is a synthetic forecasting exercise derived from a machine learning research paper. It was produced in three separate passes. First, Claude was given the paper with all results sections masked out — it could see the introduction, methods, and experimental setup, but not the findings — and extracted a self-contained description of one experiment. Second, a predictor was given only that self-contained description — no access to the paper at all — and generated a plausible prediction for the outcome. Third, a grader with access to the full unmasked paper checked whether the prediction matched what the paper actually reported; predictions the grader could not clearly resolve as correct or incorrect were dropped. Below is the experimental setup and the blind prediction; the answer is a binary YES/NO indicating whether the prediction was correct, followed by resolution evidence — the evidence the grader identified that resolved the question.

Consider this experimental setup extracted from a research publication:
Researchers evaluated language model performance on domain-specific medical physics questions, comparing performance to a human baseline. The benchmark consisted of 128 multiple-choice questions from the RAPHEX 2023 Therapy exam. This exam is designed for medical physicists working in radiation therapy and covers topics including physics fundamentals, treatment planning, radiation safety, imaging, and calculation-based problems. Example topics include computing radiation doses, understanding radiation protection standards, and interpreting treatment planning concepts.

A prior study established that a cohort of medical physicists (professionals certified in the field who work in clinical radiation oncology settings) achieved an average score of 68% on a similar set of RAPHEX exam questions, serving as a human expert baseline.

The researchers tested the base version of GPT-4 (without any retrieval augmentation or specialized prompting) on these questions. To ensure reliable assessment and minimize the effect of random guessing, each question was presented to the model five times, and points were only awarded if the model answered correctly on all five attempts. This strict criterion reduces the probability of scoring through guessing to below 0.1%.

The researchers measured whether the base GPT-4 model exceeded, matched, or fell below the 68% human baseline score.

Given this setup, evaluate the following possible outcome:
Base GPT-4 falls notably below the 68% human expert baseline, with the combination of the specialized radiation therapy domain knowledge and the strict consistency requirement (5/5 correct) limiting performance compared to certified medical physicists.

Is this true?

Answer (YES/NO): NO